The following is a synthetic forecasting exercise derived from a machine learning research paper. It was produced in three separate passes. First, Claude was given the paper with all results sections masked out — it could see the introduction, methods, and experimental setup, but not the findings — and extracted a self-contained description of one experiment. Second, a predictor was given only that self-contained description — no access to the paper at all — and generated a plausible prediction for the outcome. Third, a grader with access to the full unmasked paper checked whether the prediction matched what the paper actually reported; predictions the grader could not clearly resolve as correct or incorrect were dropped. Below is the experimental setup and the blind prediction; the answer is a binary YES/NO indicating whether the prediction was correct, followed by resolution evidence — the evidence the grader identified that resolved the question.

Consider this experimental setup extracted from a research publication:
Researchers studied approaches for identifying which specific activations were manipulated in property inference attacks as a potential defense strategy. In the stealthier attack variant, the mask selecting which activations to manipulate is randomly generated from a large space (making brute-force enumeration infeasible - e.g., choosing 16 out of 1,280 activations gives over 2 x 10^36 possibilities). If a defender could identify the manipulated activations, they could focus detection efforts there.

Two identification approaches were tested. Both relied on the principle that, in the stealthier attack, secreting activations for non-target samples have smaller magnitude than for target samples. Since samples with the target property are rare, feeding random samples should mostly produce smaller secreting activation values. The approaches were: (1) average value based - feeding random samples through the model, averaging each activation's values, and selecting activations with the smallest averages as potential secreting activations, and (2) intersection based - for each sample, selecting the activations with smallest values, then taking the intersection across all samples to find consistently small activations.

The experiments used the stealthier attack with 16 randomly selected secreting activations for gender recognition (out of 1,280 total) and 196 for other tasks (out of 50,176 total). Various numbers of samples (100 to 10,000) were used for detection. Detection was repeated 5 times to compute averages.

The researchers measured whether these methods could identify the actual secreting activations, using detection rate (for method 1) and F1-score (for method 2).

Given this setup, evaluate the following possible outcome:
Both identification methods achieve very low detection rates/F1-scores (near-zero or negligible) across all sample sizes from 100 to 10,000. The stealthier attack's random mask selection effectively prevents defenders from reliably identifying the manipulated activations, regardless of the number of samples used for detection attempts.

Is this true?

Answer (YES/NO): YES